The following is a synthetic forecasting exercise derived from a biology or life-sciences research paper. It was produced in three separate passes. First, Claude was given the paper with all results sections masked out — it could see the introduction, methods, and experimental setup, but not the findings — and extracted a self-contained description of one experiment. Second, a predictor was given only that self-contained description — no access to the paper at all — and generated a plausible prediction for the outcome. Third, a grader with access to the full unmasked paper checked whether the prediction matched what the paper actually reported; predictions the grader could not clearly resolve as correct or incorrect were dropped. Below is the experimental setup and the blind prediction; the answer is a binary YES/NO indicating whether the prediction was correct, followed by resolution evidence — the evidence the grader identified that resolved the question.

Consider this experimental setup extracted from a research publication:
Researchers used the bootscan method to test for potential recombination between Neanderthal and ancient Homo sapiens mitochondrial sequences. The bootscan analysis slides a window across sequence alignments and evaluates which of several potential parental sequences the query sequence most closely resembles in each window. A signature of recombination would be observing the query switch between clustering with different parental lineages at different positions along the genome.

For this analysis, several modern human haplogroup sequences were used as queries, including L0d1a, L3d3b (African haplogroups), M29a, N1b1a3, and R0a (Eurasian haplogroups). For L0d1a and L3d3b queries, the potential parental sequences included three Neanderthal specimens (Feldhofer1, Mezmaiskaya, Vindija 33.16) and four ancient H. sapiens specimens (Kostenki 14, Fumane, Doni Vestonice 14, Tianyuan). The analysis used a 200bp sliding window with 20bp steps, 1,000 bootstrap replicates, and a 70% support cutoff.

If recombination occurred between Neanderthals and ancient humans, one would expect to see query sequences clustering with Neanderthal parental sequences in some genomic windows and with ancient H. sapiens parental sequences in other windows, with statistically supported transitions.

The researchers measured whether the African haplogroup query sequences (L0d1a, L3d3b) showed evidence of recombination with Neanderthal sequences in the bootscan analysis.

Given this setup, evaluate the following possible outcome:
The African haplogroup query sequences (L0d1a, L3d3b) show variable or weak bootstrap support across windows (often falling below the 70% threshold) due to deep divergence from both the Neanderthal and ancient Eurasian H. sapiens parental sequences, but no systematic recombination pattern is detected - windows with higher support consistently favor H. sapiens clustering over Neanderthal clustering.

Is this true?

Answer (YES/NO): NO